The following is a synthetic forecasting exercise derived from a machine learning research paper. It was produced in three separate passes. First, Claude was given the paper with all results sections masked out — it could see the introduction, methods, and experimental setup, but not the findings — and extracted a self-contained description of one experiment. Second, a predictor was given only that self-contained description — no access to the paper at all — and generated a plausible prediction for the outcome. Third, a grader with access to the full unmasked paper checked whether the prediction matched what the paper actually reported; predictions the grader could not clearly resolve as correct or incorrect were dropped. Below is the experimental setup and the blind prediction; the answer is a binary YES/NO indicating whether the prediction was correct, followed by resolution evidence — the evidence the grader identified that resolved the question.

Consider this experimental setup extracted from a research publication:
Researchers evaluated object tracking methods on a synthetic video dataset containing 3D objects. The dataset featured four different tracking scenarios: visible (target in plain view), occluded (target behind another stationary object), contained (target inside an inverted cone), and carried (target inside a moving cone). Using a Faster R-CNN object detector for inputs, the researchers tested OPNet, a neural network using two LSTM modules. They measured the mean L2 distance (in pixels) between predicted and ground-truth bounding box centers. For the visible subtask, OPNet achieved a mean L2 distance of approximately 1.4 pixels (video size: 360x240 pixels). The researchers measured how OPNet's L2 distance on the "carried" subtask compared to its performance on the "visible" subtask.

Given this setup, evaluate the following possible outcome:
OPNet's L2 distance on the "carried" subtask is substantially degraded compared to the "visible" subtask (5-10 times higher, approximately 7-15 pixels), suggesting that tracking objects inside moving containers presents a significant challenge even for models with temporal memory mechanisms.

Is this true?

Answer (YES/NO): YES